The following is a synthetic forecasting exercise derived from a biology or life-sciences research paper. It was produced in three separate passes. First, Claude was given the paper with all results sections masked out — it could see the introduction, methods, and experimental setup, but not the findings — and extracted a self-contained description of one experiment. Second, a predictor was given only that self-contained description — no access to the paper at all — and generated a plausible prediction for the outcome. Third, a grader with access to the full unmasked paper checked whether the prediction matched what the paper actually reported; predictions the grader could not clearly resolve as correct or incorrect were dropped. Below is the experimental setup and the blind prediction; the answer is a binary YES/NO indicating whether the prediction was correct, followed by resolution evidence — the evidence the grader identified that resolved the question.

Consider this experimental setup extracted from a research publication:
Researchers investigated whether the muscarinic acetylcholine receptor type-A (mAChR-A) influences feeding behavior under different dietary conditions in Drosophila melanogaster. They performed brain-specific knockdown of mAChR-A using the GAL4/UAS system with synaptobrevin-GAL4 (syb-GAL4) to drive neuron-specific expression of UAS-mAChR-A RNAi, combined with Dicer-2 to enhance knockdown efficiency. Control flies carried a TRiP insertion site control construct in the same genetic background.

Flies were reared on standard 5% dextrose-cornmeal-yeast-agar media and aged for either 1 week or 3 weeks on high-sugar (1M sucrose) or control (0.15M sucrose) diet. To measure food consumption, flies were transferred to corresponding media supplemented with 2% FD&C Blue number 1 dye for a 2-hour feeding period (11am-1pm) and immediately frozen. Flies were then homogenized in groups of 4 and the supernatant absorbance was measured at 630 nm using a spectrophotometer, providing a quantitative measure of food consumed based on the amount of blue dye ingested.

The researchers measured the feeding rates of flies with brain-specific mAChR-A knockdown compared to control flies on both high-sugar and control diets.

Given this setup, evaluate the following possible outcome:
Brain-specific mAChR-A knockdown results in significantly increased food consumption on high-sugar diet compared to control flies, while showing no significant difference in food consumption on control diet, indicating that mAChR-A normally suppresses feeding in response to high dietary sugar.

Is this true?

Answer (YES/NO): NO